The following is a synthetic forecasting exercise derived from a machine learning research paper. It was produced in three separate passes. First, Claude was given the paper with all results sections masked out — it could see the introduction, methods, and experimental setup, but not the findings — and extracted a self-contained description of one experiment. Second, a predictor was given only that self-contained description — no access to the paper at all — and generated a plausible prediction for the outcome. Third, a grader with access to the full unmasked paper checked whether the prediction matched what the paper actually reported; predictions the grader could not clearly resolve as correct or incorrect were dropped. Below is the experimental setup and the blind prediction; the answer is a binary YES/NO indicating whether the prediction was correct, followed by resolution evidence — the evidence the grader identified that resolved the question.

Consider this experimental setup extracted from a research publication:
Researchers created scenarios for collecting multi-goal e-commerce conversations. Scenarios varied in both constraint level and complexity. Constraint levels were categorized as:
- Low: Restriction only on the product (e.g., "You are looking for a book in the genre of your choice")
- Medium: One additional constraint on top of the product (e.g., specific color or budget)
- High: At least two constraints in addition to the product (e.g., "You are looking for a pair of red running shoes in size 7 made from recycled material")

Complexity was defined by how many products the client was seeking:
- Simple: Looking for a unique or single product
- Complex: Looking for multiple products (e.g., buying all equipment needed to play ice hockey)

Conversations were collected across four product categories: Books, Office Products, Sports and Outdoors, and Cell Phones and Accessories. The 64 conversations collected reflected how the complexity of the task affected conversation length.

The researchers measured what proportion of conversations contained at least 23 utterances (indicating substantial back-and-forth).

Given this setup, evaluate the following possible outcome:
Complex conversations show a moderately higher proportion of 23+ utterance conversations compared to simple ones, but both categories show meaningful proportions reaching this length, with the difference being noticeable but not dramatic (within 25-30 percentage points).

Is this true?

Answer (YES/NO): NO